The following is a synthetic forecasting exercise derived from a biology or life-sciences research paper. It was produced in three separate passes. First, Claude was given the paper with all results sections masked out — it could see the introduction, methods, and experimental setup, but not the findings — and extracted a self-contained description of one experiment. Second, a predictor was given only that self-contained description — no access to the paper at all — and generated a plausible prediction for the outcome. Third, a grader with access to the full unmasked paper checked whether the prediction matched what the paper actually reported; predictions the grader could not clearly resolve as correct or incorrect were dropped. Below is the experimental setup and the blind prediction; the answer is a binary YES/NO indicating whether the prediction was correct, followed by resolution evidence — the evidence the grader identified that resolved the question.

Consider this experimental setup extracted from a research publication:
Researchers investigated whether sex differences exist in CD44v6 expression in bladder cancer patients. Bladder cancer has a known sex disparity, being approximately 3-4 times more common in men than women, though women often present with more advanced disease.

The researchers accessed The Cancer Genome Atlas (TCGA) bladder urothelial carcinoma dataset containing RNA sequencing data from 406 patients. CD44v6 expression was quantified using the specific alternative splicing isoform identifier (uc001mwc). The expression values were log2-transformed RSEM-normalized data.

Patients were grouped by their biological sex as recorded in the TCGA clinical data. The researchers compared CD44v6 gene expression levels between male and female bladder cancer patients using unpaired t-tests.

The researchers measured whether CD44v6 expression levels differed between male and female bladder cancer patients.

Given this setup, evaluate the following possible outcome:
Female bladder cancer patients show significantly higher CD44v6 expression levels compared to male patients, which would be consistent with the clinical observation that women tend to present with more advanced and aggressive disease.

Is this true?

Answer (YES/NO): NO